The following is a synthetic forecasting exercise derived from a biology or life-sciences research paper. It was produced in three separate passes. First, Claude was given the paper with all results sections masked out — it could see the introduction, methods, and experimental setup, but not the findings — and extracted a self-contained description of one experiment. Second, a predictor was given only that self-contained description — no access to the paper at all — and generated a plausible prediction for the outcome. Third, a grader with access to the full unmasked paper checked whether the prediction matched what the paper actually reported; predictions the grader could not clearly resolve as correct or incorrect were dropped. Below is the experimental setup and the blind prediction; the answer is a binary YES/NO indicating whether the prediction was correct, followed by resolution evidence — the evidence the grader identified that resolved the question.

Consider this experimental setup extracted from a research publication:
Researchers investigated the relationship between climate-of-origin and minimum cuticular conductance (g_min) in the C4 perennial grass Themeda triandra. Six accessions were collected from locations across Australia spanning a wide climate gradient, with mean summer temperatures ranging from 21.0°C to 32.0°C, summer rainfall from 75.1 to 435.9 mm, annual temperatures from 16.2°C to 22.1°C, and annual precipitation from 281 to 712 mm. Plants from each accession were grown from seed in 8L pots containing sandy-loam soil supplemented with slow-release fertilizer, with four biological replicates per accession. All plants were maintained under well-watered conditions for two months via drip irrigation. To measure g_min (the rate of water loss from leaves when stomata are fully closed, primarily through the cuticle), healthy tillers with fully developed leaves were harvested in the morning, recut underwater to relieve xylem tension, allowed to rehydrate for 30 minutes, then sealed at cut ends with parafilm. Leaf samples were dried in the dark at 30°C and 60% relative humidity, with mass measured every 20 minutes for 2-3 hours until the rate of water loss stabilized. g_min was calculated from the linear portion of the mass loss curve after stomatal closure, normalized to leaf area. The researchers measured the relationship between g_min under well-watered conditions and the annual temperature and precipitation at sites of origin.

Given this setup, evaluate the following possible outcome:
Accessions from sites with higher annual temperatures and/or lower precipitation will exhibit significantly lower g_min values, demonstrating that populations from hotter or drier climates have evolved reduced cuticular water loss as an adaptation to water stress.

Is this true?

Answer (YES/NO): NO